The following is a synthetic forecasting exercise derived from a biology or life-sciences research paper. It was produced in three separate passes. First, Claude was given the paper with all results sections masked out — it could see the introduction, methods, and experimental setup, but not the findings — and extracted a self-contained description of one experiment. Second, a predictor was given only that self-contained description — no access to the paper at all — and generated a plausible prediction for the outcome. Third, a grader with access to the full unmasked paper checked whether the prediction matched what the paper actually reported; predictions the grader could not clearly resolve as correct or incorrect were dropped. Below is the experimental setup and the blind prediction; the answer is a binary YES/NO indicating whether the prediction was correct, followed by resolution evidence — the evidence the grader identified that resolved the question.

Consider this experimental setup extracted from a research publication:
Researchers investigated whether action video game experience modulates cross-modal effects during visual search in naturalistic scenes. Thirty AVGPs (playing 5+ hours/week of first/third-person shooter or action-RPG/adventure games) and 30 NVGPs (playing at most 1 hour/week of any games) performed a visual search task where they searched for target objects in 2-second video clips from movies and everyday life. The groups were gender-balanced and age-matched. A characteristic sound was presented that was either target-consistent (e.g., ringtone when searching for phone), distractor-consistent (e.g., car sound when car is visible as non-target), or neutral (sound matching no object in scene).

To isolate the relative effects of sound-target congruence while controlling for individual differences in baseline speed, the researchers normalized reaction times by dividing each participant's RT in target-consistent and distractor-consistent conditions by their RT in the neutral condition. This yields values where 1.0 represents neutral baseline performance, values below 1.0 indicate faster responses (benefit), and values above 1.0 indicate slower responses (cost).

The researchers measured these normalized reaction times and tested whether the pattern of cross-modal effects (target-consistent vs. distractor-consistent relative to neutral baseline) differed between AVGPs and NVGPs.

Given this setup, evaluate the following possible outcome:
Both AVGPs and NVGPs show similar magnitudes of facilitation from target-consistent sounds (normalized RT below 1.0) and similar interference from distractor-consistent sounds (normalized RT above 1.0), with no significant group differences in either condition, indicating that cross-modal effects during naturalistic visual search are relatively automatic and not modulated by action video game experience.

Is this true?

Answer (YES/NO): NO